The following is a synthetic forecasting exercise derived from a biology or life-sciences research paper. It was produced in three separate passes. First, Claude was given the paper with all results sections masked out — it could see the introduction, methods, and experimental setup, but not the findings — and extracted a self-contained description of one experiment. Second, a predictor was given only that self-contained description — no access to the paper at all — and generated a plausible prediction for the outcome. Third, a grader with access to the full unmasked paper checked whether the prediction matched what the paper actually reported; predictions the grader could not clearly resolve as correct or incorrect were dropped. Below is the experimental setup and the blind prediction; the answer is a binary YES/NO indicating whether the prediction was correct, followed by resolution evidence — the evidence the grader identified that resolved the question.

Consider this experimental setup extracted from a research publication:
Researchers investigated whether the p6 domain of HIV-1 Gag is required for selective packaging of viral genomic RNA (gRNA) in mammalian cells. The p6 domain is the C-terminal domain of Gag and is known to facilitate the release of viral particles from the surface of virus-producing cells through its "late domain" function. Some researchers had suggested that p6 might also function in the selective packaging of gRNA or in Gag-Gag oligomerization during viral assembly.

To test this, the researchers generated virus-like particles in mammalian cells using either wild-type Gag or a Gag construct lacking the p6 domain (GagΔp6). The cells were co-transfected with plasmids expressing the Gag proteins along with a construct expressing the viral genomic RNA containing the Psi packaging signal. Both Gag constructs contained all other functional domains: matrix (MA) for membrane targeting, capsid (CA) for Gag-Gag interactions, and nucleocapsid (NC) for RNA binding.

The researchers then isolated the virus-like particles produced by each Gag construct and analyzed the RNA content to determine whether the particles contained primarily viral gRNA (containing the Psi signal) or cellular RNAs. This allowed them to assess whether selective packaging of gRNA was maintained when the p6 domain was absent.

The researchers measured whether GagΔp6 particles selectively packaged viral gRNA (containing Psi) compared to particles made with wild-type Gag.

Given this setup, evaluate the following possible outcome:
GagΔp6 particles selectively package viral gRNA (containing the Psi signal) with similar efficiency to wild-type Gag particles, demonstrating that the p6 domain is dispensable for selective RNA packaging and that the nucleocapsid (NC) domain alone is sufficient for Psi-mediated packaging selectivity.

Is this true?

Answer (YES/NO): NO